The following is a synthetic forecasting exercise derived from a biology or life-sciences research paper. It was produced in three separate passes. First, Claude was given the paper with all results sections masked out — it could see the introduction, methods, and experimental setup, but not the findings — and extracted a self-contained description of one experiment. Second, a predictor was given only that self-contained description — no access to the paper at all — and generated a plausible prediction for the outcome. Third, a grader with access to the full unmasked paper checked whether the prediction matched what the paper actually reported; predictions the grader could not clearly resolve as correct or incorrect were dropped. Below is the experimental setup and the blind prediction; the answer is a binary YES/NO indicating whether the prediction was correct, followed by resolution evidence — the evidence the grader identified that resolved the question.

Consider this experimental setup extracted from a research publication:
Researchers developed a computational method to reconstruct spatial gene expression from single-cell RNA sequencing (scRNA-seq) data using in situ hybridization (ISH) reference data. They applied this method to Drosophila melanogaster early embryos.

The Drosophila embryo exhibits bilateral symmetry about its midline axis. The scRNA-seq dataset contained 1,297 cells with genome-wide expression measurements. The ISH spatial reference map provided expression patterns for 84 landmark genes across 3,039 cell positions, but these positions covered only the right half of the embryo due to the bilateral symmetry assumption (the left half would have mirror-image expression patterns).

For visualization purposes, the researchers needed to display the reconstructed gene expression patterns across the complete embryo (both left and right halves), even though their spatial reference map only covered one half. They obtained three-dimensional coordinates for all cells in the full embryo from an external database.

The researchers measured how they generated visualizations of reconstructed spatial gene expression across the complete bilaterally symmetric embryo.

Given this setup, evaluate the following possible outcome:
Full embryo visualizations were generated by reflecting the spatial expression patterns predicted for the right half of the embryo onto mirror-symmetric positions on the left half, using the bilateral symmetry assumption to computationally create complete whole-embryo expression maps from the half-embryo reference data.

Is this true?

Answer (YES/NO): YES